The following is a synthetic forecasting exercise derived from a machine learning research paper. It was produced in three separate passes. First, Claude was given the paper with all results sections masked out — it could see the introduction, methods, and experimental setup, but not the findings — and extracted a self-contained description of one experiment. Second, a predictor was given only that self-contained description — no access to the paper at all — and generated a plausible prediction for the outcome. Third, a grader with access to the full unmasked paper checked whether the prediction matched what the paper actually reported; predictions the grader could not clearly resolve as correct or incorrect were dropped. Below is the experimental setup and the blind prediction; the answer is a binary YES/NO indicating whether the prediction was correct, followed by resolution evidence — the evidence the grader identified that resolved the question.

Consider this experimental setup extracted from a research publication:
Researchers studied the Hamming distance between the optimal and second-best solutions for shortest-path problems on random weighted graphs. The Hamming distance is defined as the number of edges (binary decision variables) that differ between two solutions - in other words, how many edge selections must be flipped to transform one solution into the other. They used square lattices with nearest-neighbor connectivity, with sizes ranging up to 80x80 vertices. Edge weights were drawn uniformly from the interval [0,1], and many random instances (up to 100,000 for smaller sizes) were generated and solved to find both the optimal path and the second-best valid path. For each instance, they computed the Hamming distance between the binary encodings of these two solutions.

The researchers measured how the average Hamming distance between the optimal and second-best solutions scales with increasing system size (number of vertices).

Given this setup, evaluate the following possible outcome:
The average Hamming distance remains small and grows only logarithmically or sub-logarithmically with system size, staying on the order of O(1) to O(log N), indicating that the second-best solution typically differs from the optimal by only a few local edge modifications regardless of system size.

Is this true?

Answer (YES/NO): YES